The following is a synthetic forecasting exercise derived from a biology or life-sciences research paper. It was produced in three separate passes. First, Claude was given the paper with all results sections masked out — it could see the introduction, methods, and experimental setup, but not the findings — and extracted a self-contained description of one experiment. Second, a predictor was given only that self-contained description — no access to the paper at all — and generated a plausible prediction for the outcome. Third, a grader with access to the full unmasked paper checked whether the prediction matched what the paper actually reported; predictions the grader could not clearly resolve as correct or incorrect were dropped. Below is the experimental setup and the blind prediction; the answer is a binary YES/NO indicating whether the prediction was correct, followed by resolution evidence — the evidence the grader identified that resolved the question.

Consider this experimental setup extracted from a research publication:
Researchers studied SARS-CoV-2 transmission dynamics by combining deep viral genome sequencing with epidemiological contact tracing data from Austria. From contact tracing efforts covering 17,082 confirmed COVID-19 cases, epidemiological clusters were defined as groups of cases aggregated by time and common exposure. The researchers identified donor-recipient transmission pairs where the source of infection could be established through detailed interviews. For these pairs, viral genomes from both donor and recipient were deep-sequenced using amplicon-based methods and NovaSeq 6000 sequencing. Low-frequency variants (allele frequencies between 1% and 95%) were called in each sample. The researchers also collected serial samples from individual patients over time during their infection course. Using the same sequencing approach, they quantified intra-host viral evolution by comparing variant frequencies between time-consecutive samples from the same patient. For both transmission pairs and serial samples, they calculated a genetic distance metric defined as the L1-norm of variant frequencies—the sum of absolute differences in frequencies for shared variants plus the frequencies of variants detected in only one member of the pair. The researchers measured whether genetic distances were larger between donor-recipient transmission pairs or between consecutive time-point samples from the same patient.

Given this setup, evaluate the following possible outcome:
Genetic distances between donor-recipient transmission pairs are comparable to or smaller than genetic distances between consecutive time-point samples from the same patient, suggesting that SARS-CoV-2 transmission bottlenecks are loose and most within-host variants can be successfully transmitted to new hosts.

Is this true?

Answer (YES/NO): YES